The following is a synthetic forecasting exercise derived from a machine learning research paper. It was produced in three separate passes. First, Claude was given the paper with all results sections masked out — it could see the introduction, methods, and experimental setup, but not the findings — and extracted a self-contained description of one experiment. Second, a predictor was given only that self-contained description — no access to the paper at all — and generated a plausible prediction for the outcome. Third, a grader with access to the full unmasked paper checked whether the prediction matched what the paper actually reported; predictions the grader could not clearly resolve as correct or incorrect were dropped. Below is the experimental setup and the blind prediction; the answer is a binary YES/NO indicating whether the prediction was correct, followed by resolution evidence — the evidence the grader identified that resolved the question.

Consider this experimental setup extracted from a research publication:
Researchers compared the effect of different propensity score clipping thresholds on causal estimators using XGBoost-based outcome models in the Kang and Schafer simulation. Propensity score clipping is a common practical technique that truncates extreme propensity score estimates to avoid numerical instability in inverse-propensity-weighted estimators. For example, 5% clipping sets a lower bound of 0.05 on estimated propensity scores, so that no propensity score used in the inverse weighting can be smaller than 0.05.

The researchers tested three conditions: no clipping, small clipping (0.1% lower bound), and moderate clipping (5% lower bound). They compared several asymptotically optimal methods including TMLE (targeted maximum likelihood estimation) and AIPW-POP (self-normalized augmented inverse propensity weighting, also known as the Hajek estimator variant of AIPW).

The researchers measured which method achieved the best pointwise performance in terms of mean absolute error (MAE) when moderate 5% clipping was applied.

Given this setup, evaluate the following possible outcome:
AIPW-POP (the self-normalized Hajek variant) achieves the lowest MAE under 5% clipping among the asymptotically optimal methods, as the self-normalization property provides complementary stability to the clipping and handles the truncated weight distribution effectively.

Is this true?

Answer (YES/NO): NO